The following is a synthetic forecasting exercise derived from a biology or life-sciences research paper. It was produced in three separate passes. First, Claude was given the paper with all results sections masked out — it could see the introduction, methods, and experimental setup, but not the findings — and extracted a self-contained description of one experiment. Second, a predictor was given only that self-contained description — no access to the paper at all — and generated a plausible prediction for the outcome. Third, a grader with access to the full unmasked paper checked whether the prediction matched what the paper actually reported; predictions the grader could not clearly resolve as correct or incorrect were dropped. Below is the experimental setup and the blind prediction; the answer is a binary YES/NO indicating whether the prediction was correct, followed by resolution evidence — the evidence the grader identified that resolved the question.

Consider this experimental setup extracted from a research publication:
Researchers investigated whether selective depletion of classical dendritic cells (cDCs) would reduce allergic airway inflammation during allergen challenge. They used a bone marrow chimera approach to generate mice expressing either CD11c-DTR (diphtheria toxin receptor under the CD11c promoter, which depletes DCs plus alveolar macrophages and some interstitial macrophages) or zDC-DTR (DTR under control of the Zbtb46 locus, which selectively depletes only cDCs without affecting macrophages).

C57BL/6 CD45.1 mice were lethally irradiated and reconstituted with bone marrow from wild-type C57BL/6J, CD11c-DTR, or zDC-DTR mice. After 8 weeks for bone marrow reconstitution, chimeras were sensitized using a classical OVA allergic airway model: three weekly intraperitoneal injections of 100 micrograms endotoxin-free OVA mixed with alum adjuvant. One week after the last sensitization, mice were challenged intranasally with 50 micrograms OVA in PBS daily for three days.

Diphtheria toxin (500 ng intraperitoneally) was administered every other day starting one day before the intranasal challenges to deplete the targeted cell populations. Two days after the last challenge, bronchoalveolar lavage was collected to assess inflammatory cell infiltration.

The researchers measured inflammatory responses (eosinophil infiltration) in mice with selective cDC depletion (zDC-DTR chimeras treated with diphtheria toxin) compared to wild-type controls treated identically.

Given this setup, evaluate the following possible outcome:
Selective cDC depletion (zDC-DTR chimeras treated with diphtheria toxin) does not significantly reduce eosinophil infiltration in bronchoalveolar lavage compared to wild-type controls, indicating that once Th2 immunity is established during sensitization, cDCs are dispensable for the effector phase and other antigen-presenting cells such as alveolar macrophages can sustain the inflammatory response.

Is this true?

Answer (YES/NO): NO